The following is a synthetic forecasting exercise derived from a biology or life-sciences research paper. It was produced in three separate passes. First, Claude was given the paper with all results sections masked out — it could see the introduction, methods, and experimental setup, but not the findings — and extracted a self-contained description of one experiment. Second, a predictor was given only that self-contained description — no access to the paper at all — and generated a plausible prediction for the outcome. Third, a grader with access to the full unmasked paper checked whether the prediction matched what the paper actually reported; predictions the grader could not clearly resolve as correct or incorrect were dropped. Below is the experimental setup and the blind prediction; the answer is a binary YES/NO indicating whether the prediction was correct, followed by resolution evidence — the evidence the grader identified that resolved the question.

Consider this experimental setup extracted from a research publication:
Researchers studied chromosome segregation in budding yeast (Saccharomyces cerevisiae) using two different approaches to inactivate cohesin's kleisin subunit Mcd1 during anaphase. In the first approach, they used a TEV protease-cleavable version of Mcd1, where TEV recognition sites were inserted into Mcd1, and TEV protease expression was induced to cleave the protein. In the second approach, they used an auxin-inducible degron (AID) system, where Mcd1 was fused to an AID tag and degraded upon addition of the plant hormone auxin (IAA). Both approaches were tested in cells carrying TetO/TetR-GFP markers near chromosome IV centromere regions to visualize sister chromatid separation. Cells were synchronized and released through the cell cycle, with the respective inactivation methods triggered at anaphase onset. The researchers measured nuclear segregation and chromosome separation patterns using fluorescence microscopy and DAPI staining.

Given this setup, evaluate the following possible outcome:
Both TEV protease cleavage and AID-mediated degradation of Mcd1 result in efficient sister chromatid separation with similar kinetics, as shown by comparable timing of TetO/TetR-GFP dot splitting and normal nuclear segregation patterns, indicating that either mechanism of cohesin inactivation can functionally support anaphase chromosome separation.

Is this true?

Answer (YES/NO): NO